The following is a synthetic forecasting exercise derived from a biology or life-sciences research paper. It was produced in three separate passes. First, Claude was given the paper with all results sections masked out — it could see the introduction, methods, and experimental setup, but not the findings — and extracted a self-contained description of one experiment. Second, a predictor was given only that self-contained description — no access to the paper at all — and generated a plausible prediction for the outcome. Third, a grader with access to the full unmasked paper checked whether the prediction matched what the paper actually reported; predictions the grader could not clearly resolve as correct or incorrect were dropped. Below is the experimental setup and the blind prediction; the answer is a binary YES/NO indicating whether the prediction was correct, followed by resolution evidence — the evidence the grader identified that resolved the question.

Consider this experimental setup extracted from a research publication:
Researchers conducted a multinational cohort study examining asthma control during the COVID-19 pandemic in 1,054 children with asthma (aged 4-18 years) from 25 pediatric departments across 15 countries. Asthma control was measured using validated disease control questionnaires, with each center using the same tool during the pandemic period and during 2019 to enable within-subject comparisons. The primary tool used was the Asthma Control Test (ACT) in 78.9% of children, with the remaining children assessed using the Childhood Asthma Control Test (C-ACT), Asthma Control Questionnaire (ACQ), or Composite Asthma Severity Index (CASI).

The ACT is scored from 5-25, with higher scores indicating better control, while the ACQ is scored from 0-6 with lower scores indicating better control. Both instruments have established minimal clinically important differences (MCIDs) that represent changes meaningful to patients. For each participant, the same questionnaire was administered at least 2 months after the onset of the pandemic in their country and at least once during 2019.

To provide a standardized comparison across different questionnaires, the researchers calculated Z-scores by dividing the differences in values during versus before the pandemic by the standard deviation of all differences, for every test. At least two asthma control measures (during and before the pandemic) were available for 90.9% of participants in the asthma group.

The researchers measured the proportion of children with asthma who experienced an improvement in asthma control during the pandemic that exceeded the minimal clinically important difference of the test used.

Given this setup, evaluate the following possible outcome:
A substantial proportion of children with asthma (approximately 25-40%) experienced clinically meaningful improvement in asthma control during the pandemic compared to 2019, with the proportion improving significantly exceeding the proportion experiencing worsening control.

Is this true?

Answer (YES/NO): YES